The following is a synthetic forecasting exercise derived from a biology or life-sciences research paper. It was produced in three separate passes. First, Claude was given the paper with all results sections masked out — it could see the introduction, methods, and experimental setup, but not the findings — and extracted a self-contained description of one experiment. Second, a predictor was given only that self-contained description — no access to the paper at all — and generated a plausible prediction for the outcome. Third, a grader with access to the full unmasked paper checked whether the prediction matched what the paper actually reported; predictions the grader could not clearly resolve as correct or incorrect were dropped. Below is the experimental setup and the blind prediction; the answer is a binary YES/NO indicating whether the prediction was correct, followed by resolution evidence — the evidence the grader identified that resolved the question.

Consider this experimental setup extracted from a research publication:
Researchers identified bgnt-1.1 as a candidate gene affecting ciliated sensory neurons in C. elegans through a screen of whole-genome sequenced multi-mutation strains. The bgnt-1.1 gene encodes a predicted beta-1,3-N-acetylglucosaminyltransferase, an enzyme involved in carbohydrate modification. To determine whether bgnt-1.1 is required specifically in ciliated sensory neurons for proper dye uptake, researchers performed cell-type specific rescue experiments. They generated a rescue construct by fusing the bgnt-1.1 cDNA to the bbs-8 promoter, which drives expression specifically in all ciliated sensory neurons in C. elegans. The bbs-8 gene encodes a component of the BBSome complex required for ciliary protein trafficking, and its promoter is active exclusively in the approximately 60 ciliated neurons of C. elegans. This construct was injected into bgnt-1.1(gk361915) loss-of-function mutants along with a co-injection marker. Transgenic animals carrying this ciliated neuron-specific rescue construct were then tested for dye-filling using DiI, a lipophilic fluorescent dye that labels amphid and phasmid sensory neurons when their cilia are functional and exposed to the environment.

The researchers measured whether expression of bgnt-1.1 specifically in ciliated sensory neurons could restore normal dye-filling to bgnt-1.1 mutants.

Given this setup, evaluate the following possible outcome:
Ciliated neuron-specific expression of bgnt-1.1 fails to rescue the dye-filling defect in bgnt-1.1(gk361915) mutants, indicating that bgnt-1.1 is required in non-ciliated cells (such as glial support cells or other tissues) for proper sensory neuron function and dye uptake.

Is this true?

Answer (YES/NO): YES